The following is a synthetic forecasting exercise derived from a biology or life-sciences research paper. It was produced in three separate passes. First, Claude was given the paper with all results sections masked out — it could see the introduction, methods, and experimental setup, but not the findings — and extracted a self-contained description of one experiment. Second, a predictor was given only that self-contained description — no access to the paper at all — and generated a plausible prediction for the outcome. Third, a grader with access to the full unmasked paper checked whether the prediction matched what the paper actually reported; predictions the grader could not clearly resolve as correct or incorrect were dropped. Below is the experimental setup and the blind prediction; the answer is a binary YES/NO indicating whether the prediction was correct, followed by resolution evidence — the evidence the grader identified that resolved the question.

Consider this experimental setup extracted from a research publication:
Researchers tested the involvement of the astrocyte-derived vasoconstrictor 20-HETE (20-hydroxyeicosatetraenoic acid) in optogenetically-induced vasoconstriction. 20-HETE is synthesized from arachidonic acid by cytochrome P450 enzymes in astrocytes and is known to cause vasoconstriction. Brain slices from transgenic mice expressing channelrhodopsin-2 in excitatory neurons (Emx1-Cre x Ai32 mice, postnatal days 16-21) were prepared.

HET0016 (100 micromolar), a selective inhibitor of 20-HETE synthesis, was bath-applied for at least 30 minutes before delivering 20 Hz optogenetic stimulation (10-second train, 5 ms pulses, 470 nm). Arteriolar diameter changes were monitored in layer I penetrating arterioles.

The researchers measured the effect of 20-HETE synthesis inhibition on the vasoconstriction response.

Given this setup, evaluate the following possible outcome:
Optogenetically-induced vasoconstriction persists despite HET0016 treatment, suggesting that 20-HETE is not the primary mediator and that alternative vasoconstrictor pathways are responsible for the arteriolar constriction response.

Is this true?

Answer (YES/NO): YES